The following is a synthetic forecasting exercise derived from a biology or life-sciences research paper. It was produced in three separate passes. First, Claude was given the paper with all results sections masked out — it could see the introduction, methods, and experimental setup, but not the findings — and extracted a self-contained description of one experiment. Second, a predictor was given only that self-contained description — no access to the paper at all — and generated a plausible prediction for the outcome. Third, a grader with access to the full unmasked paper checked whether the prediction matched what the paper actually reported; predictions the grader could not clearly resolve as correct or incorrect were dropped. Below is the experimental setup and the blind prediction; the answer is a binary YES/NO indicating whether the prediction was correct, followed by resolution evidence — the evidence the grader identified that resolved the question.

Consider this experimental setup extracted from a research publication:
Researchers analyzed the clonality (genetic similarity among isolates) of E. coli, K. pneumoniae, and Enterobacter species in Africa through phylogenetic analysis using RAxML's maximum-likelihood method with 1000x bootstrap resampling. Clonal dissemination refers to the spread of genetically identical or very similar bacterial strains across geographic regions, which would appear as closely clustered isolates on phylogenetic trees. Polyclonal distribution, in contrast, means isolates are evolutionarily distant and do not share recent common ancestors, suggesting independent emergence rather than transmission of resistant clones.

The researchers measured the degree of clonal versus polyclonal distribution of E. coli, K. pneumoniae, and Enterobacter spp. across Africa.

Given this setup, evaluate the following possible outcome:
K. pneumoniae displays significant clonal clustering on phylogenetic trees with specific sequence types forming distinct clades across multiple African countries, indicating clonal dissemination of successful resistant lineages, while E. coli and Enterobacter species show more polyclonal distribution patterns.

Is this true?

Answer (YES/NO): NO